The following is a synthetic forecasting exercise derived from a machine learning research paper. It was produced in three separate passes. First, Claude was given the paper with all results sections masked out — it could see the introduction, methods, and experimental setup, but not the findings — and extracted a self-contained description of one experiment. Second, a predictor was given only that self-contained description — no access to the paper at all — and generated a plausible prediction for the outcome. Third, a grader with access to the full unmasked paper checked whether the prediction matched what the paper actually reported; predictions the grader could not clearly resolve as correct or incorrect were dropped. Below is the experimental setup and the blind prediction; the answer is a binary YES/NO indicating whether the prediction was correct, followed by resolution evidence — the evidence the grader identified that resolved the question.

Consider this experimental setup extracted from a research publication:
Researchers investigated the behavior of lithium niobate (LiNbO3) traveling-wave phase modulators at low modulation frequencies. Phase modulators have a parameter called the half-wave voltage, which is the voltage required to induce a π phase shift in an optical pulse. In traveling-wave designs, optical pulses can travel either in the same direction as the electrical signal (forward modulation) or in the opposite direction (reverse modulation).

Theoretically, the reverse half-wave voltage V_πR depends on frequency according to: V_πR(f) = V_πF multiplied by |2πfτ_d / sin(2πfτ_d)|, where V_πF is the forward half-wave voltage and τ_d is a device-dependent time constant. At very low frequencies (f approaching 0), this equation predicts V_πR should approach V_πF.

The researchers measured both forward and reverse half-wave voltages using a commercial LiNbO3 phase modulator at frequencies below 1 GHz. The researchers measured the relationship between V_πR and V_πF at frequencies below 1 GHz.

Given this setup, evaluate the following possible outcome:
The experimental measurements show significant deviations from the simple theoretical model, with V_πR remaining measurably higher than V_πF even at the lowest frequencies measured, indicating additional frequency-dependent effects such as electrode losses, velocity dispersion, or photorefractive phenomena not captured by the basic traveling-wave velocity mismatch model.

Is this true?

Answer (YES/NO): NO